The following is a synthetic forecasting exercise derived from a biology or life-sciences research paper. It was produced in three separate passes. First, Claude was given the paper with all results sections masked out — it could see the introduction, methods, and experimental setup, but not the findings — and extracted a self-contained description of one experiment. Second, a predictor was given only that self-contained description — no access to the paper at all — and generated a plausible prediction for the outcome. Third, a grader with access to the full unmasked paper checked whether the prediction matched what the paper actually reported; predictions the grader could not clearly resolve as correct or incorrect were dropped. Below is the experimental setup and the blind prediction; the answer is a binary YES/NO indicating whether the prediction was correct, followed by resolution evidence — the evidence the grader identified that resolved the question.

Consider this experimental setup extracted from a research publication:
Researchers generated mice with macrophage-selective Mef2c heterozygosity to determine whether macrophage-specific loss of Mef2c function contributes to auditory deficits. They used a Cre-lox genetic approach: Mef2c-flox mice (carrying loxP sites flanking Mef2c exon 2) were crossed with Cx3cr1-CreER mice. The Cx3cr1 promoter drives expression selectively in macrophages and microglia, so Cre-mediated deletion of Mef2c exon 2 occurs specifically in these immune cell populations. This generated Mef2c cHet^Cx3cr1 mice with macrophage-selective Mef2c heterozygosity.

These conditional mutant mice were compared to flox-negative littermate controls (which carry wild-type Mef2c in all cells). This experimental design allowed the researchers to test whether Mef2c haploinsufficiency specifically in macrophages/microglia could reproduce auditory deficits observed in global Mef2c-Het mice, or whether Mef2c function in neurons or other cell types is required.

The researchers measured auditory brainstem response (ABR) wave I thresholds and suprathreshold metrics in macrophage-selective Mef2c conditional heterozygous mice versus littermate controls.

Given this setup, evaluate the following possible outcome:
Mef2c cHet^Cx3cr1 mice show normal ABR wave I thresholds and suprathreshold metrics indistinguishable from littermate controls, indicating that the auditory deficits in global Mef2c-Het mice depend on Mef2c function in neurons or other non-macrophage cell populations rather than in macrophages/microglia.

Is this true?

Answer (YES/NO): YES